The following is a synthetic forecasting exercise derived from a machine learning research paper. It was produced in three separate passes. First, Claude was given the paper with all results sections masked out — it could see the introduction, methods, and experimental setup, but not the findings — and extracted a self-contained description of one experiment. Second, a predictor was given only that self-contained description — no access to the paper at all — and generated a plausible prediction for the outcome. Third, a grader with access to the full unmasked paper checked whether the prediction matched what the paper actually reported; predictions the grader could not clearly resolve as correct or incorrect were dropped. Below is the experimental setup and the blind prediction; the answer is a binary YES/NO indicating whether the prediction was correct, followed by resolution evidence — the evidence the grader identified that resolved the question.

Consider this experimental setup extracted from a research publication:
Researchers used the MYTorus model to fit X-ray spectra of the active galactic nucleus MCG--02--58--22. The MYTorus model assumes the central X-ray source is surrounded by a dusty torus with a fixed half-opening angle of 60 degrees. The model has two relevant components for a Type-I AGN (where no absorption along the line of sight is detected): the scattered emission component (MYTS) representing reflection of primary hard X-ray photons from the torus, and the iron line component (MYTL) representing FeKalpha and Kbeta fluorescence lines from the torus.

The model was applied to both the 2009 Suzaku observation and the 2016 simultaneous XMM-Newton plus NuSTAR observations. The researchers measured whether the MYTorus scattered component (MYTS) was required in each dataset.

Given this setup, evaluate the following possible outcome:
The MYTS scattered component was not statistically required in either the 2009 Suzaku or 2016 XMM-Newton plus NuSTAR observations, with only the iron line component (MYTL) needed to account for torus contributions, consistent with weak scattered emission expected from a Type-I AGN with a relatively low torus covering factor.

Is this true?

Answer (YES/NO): NO